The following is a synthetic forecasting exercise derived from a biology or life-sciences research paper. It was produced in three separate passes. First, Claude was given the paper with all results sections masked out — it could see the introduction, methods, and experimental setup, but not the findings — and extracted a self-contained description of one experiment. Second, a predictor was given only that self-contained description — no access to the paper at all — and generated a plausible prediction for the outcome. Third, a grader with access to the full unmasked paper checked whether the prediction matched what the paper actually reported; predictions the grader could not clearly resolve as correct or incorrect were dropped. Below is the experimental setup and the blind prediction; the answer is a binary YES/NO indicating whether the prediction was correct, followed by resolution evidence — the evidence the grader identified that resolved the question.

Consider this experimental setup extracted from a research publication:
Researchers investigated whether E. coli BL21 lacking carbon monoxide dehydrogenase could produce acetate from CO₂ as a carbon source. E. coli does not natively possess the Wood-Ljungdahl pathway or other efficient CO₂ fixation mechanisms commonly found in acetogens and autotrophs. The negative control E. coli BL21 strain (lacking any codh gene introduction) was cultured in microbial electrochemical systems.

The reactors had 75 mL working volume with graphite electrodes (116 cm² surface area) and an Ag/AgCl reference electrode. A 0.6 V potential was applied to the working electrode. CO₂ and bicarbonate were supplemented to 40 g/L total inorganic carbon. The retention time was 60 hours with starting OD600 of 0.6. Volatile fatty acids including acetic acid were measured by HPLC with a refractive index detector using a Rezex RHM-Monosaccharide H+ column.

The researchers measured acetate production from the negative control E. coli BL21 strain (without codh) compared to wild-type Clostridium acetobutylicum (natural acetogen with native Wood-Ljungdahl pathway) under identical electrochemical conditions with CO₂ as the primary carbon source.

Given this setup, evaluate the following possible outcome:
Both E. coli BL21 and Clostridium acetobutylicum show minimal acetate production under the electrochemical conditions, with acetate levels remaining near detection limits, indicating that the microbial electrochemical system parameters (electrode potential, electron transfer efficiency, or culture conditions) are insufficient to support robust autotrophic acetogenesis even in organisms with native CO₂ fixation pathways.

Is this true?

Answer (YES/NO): NO